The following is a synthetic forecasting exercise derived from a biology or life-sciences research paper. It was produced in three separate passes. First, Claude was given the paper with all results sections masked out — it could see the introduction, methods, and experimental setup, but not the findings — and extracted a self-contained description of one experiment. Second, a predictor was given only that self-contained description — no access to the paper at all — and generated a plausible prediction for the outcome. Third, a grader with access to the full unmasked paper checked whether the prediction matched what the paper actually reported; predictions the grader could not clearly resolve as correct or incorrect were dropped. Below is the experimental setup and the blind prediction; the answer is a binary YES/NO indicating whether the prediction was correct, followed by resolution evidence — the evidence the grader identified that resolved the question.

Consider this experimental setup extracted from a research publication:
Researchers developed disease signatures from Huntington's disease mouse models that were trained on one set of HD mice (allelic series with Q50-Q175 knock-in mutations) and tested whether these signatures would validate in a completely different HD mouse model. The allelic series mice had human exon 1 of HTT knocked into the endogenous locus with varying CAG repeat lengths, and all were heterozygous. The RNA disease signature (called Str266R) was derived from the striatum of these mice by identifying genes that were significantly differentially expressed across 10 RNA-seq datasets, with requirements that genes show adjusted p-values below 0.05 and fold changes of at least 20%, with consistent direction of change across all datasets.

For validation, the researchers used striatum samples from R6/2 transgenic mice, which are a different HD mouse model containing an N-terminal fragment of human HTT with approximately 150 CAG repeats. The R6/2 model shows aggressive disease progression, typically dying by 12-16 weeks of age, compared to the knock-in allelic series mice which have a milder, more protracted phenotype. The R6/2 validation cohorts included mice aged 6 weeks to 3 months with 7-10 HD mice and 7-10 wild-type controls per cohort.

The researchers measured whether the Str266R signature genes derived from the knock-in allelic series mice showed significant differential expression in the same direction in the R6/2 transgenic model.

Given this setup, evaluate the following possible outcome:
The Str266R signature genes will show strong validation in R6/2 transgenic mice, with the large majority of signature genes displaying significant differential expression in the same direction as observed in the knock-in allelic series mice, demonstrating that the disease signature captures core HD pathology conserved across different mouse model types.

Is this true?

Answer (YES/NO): YES